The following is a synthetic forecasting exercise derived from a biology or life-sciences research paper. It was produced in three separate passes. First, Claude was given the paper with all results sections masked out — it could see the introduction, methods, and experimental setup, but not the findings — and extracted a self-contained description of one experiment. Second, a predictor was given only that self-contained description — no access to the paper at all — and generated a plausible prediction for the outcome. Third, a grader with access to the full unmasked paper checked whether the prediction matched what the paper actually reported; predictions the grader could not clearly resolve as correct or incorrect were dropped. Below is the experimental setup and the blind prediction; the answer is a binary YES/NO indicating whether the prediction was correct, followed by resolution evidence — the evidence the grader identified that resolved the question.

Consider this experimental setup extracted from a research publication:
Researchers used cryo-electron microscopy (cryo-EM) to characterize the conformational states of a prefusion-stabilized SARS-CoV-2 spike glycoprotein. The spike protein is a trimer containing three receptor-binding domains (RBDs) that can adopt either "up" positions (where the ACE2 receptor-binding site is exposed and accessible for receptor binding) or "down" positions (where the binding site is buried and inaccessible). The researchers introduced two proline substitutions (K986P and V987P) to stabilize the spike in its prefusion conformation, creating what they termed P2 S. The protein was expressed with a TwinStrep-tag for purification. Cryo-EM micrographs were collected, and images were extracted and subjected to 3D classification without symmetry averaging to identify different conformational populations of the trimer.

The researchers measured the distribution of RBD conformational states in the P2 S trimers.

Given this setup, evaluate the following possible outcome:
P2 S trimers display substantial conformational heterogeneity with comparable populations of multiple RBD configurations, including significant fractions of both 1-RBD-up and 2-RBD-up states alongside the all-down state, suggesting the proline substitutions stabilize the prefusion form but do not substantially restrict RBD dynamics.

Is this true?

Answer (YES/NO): NO